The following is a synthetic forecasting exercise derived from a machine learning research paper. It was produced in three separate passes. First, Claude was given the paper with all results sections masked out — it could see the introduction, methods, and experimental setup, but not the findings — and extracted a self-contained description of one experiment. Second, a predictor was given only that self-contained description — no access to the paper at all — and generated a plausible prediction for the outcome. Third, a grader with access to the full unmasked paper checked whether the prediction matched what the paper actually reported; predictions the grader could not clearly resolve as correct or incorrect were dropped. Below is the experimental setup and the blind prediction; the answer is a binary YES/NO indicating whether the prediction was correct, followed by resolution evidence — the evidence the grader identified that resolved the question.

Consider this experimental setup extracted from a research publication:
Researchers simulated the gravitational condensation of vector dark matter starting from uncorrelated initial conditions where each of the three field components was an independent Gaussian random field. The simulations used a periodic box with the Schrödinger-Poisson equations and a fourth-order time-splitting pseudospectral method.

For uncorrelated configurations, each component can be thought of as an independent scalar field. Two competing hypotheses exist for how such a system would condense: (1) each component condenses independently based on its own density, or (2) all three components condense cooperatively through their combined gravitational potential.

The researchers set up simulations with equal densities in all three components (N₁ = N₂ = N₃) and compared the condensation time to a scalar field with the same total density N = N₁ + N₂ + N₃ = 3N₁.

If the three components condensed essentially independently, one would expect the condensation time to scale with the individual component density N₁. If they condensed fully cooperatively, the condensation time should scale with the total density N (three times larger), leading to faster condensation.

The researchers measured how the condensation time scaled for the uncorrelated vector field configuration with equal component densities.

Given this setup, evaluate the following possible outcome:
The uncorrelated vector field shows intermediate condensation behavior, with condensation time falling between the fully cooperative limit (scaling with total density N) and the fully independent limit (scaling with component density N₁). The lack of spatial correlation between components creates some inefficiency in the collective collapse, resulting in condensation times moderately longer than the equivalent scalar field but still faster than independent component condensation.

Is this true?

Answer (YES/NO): NO